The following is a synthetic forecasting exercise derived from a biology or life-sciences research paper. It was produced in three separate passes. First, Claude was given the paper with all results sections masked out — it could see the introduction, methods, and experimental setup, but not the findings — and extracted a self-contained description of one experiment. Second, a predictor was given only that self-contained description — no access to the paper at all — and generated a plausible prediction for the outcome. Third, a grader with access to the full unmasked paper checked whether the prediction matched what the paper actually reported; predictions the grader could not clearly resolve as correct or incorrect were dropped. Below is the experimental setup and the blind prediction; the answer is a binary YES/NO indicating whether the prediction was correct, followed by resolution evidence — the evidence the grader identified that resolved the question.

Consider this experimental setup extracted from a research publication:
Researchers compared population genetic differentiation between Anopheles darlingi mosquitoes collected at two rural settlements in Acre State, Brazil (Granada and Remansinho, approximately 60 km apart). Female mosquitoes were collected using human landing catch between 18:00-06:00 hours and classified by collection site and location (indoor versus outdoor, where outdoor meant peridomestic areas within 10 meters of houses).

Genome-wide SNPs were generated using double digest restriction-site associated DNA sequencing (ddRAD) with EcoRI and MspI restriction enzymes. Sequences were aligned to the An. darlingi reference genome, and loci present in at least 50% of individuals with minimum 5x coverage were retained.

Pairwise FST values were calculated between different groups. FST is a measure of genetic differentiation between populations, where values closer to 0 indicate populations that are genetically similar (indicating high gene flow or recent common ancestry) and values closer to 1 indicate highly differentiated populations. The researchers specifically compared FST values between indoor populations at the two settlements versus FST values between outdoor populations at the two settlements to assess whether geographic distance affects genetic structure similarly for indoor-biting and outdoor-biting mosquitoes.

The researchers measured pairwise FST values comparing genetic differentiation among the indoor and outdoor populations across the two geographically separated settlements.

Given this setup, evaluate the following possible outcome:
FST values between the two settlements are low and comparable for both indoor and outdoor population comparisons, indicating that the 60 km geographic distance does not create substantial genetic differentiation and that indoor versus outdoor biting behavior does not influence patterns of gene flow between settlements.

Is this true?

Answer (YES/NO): NO